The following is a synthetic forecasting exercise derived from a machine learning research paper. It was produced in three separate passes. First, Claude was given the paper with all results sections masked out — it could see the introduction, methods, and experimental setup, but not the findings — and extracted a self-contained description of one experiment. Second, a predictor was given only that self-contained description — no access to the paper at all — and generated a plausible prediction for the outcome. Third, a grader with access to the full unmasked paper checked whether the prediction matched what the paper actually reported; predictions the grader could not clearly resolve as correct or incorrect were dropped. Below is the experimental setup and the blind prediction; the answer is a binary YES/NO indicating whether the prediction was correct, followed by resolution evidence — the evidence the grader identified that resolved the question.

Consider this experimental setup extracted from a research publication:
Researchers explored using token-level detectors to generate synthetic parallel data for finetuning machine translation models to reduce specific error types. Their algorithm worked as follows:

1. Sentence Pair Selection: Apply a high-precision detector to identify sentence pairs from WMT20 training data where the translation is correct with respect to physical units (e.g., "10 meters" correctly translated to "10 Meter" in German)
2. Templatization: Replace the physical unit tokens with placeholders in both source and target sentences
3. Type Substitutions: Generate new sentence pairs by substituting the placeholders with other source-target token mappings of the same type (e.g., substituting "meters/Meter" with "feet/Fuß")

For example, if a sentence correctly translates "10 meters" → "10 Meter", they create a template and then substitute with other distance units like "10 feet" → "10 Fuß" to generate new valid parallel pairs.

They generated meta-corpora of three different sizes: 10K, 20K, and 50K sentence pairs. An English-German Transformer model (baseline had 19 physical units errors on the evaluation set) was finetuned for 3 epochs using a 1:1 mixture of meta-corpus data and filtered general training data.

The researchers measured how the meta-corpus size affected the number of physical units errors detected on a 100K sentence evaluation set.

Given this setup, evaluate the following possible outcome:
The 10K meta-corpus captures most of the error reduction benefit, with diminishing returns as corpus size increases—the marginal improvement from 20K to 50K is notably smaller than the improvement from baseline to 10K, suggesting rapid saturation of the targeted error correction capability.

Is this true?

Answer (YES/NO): NO